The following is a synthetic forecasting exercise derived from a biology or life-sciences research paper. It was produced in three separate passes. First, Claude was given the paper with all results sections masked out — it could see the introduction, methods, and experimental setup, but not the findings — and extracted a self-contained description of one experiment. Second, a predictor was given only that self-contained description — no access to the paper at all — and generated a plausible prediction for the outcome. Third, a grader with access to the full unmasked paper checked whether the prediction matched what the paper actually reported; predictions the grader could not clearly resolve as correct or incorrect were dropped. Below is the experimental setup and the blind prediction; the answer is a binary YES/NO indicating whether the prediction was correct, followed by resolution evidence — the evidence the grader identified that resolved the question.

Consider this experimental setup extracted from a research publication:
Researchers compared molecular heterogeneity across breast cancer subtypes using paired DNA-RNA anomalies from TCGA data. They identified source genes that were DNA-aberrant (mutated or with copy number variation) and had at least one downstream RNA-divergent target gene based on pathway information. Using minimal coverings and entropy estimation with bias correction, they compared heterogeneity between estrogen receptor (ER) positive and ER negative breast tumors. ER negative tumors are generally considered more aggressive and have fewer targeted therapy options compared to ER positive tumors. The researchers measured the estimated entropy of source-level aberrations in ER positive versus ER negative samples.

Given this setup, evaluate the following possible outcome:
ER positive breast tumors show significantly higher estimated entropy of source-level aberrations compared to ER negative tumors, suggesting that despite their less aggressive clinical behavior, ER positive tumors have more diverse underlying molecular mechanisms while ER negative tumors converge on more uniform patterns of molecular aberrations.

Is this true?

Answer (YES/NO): NO